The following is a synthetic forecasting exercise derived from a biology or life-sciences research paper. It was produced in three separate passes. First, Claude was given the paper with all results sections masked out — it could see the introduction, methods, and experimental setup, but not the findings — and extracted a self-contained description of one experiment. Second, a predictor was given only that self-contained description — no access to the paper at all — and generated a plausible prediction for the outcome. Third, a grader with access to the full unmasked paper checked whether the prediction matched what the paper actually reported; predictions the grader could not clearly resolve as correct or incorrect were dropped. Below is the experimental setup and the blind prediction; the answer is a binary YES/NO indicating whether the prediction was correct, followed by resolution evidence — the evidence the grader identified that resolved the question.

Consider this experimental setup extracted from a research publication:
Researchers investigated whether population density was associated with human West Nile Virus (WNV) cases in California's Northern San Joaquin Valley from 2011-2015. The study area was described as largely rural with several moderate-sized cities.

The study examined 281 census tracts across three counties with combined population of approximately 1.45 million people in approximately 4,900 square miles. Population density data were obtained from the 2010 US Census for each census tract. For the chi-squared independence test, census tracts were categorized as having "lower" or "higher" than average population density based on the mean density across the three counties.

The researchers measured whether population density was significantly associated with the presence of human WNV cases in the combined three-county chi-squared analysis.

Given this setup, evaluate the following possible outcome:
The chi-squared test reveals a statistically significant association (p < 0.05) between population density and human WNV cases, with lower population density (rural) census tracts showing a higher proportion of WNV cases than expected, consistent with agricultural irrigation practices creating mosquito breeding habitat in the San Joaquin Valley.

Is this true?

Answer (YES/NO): NO